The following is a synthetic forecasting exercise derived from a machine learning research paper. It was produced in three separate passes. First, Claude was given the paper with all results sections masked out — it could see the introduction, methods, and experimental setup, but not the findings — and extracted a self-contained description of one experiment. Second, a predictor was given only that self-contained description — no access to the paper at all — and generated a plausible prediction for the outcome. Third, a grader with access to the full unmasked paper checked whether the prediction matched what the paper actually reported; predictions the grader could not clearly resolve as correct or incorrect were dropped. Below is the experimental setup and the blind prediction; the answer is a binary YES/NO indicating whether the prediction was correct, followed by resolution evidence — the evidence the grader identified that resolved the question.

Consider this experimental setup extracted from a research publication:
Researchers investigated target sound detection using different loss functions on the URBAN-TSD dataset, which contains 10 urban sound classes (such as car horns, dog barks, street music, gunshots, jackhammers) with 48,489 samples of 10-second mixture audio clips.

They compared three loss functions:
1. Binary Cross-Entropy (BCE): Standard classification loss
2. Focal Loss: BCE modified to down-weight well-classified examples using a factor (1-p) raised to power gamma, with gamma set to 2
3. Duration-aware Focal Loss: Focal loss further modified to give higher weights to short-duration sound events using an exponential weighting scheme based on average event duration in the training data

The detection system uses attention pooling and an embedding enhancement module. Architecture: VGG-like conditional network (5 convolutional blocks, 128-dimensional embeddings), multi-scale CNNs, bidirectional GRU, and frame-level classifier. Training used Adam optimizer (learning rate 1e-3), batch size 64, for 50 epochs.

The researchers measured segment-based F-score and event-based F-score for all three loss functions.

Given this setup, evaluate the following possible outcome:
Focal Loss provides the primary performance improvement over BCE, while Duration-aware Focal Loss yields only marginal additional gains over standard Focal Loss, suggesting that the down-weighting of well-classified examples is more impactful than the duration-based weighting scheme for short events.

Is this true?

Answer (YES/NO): NO